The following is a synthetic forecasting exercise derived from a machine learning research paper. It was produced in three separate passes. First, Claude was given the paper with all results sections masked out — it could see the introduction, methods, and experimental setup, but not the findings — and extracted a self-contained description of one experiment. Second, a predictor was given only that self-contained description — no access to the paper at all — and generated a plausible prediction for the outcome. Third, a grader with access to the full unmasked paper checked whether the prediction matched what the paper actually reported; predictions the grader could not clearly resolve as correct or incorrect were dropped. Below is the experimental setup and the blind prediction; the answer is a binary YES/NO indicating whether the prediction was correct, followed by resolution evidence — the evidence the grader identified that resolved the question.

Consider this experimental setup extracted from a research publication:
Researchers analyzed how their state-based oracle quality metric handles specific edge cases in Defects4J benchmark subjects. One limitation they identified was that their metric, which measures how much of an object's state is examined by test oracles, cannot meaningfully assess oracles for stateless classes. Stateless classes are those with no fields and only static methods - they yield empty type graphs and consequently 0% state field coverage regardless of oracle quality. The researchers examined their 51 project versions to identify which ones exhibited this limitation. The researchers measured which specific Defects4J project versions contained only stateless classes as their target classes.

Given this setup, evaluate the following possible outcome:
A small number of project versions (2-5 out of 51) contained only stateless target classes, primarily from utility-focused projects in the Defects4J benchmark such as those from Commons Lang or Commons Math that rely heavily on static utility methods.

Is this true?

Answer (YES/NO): NO